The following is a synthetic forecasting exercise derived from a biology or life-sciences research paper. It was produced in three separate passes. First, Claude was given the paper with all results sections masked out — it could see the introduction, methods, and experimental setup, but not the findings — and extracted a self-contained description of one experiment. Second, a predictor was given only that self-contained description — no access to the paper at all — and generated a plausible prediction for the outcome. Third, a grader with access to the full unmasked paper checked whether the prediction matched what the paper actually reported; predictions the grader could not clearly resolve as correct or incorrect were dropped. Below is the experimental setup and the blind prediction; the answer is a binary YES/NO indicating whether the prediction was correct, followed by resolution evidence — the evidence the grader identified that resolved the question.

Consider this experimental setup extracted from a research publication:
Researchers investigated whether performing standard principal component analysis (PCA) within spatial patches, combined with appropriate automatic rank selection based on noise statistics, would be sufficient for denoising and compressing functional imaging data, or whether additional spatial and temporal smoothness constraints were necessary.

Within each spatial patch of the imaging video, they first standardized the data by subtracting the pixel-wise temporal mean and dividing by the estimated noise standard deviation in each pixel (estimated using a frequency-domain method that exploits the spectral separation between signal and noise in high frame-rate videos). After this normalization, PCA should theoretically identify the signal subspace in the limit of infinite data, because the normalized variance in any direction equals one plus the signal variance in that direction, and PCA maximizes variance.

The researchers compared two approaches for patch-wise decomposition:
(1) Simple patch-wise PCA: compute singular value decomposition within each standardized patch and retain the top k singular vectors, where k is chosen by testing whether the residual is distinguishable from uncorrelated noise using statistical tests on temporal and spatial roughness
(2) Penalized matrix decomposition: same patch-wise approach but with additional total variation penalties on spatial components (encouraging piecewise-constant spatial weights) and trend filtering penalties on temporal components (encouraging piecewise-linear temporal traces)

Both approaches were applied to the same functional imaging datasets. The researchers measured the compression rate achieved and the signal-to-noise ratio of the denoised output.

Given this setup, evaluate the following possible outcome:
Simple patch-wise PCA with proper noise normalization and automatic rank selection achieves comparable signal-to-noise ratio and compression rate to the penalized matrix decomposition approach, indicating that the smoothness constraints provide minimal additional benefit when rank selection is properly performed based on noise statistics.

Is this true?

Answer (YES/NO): NO